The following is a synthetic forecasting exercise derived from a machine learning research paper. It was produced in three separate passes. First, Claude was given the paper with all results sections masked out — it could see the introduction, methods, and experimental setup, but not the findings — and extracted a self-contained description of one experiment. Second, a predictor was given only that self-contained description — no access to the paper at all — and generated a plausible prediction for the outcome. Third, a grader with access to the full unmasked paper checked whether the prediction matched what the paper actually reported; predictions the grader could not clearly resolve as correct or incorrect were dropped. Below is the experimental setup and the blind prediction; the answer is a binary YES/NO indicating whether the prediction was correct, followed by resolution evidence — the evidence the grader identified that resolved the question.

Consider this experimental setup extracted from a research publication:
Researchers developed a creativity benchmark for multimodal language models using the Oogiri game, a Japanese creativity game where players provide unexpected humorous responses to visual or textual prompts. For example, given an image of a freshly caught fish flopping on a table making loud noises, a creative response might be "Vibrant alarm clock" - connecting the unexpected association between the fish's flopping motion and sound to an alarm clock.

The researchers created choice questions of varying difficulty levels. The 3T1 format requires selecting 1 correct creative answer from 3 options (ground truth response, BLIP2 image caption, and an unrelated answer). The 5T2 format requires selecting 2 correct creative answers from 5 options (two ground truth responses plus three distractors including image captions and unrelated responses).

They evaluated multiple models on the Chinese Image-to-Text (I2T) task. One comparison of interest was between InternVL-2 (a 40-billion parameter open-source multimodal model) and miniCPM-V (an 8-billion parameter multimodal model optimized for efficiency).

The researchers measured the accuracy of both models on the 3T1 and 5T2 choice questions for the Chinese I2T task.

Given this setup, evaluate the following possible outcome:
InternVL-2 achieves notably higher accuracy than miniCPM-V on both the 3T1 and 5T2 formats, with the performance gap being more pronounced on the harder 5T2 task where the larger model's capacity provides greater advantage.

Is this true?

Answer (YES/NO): NO